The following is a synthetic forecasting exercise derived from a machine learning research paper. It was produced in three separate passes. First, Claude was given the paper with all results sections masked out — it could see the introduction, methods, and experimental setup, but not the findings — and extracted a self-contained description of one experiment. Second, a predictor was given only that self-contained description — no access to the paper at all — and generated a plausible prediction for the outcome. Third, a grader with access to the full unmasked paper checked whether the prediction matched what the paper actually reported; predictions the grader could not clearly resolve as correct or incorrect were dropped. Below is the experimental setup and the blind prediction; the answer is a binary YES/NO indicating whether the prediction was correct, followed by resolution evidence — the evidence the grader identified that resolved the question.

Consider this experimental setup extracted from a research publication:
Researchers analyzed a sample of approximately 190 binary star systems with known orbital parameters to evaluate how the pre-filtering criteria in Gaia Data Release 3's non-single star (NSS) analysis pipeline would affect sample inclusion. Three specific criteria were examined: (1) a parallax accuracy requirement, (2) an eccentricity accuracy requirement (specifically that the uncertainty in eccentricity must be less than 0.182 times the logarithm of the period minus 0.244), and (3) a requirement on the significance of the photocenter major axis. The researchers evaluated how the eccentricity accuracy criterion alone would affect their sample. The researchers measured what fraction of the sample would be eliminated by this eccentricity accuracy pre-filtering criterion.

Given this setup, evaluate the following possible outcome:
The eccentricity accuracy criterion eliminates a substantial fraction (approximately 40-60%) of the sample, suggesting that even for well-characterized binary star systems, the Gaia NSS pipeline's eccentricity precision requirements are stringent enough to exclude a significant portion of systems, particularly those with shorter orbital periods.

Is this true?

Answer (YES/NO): NO